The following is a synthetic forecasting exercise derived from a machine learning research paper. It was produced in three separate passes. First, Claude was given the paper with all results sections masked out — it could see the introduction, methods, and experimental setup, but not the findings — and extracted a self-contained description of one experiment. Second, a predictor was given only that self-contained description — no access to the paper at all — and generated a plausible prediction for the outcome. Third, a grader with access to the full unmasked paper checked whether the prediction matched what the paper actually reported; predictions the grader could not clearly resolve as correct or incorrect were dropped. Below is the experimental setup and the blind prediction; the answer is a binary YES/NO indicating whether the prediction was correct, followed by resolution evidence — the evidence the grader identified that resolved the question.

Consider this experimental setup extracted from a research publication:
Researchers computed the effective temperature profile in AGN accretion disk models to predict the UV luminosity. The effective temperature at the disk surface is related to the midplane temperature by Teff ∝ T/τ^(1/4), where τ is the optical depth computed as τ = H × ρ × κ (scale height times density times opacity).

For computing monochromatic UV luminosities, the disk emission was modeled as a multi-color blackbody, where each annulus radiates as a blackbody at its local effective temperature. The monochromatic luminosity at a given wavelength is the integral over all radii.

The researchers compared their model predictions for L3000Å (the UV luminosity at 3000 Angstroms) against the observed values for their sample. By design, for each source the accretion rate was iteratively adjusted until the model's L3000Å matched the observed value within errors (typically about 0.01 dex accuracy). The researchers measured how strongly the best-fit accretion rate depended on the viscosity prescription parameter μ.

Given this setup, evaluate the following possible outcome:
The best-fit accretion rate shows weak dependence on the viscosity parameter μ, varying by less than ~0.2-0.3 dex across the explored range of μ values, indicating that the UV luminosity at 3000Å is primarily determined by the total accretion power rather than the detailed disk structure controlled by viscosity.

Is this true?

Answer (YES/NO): YES